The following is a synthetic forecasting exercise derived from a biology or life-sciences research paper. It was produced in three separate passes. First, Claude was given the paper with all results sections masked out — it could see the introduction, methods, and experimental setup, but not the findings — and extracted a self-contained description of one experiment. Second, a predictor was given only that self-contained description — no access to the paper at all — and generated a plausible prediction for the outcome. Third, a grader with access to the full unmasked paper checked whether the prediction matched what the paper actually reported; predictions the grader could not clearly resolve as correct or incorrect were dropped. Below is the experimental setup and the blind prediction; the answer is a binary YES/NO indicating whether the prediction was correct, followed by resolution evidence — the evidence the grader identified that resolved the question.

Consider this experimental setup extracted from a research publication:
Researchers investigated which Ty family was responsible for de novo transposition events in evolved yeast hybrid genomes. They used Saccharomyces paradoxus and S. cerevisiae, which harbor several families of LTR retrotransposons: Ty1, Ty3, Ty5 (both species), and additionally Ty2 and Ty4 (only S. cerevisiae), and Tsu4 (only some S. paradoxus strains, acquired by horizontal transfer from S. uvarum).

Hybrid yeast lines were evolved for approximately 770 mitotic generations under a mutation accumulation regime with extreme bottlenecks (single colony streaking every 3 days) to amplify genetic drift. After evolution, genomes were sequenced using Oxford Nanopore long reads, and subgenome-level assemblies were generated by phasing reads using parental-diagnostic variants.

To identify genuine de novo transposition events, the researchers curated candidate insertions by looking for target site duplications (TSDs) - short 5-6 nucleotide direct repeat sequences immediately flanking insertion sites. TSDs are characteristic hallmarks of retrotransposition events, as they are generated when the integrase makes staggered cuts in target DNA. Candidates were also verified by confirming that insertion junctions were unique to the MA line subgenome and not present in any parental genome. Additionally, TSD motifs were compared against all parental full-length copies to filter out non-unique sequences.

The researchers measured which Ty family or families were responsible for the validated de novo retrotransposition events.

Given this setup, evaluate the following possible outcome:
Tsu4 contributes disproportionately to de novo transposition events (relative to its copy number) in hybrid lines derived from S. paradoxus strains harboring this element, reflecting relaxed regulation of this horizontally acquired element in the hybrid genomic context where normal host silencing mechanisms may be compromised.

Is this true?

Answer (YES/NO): NO